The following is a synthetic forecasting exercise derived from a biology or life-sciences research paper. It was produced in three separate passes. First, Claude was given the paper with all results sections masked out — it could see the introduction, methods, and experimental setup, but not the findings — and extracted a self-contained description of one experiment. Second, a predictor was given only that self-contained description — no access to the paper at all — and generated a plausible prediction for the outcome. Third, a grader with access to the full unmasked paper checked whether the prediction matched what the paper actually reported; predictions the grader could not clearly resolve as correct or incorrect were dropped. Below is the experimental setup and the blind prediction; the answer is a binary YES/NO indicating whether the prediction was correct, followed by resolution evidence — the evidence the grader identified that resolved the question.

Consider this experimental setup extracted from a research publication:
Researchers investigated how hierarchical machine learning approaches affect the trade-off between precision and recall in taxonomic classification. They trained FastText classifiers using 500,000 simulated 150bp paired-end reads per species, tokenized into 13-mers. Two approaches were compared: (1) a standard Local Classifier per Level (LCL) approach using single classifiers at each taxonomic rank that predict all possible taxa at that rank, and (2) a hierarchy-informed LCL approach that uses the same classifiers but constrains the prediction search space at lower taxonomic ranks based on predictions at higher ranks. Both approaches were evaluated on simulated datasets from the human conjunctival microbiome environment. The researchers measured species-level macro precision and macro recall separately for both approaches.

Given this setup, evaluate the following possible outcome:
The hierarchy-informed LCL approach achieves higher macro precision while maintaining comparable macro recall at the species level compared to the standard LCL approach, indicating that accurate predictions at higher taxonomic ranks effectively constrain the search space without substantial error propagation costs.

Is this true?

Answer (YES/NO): NO